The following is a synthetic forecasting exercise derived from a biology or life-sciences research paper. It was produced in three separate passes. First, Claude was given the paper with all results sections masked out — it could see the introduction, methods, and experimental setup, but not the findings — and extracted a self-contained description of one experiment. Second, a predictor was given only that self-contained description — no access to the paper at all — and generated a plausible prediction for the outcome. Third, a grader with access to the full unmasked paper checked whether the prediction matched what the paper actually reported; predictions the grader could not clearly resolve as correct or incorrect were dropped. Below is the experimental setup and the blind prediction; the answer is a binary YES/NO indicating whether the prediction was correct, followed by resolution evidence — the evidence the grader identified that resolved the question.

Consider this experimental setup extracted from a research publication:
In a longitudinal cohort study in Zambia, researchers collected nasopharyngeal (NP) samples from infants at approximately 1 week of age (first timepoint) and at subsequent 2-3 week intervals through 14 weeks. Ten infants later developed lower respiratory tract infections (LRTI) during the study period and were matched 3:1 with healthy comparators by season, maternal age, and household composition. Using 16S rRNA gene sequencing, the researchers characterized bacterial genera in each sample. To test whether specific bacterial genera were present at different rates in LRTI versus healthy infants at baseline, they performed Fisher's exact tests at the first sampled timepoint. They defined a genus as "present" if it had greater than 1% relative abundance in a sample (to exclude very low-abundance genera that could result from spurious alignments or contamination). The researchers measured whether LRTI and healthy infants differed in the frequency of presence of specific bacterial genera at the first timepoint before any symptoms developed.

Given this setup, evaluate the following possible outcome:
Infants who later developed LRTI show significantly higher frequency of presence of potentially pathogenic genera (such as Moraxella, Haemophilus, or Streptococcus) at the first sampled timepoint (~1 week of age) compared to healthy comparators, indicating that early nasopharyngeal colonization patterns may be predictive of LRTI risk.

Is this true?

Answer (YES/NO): NO